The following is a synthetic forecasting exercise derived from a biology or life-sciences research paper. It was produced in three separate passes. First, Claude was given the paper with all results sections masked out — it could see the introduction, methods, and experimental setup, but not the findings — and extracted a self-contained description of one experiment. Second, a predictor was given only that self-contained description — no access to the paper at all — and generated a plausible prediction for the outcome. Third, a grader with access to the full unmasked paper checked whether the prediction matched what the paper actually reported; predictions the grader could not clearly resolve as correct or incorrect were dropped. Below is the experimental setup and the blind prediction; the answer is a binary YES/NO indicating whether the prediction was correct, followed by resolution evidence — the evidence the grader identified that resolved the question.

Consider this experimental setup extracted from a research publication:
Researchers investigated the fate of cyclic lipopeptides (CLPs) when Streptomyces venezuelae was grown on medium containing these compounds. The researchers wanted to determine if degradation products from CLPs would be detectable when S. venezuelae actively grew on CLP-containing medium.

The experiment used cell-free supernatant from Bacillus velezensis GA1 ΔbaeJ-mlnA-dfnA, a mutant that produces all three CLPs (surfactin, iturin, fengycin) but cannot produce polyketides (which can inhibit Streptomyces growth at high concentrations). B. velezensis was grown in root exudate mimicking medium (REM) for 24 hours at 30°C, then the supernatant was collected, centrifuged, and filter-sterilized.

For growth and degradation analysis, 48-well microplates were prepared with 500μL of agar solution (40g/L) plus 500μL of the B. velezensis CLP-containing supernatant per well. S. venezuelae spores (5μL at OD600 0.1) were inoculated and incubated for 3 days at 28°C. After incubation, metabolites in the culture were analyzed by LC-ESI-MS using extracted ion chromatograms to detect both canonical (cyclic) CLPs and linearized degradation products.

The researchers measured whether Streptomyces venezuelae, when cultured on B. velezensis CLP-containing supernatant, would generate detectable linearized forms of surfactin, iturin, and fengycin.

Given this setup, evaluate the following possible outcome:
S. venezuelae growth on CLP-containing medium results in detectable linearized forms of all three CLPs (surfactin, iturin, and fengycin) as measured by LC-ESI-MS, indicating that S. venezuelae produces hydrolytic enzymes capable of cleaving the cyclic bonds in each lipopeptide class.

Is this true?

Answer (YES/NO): YES